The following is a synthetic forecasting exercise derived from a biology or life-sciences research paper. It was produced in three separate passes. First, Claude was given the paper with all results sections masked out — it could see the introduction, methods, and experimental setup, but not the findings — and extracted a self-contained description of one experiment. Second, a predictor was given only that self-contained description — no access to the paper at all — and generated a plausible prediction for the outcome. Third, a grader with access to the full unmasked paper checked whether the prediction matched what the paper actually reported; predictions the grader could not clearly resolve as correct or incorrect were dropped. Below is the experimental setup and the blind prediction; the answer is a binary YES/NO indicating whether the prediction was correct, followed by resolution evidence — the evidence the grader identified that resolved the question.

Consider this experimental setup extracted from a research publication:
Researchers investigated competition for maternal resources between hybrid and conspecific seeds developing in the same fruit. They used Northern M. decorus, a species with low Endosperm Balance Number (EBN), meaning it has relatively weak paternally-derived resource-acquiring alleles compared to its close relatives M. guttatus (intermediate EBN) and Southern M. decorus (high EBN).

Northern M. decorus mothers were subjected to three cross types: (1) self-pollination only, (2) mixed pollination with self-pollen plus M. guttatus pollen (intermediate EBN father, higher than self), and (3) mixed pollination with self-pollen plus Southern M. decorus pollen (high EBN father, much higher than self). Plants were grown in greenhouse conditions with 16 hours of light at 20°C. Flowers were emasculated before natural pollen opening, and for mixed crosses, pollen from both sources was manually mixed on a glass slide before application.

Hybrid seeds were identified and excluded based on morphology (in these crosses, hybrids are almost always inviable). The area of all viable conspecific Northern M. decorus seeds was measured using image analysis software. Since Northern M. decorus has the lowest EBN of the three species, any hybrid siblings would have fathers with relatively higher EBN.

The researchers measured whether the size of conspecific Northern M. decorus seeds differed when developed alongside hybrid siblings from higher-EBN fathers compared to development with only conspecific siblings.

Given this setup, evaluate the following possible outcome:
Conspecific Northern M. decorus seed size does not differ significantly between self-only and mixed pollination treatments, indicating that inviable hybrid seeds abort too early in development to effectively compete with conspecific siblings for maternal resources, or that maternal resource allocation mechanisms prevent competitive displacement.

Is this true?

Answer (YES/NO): NO